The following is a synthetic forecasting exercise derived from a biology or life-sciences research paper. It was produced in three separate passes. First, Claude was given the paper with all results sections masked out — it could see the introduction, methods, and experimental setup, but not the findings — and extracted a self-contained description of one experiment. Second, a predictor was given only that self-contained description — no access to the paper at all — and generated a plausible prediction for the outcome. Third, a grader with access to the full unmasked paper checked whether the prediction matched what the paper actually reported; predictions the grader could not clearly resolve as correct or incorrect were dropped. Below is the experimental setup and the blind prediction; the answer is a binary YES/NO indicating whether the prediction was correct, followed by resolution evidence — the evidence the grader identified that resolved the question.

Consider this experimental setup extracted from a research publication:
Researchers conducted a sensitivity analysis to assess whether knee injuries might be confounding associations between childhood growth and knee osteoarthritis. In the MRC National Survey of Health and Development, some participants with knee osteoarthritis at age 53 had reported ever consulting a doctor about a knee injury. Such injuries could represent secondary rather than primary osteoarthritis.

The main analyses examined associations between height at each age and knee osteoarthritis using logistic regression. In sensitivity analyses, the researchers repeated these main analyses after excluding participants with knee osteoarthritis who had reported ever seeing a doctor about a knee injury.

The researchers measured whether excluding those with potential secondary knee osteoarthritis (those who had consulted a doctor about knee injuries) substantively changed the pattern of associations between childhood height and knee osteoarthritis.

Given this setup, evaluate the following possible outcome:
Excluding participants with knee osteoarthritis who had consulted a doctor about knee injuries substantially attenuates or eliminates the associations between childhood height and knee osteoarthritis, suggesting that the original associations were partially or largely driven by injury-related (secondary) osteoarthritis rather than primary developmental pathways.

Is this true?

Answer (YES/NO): NO